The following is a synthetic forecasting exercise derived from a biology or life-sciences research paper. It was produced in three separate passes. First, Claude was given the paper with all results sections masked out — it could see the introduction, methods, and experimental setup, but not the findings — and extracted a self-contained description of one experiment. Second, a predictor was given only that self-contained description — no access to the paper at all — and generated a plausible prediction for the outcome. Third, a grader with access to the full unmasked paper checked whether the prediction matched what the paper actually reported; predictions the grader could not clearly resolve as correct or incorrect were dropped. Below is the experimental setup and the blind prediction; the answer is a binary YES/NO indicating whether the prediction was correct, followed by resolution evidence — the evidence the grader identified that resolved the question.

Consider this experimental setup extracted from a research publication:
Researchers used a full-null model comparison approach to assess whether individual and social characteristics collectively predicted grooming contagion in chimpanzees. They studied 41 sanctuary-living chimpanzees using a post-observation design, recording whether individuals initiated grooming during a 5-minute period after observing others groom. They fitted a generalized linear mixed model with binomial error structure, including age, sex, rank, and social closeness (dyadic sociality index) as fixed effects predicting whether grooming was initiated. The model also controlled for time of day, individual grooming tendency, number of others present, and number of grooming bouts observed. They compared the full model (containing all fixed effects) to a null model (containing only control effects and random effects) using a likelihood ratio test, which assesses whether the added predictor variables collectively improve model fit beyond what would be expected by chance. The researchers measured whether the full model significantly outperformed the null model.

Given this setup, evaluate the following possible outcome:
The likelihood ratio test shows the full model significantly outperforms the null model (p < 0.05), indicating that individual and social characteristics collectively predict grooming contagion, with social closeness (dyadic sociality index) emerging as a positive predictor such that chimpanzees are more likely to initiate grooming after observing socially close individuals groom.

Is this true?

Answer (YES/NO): YES